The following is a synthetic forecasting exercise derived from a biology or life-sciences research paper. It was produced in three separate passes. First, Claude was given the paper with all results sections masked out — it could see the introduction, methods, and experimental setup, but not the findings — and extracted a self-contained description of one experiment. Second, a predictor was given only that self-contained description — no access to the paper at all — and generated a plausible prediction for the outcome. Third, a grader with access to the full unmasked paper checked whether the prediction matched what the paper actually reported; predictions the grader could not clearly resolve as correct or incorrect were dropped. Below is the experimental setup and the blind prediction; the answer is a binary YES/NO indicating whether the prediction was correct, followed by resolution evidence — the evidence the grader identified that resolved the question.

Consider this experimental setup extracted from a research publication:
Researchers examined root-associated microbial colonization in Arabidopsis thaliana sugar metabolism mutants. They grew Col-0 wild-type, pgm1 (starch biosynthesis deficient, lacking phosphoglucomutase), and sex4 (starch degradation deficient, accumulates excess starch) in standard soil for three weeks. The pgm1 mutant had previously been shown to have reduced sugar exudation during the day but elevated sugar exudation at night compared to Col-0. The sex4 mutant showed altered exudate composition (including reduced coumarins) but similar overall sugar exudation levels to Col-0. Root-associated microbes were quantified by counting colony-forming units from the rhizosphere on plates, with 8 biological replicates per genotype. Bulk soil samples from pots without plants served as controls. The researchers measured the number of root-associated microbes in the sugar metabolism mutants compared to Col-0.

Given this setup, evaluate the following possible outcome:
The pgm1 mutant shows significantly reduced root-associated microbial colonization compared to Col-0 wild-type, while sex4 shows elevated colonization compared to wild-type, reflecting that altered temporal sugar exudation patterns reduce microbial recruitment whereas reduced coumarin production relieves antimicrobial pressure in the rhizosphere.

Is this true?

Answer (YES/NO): NO